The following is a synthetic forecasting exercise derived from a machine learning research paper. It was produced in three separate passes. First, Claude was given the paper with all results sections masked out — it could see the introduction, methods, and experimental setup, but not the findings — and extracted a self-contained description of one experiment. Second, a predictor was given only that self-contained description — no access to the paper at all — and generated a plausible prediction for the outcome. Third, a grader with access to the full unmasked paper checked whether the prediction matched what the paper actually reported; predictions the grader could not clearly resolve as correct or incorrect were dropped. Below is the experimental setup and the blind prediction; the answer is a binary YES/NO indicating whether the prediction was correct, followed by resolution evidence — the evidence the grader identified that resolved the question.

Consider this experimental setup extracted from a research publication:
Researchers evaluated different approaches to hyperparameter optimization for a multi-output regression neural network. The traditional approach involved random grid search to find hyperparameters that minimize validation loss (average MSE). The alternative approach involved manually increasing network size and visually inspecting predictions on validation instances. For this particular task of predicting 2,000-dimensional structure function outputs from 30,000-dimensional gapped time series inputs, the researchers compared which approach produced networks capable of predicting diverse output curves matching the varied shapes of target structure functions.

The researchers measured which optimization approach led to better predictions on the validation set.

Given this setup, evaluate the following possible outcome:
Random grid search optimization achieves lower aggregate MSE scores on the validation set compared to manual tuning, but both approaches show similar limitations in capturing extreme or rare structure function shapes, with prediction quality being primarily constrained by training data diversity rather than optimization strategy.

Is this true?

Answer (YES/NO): NO